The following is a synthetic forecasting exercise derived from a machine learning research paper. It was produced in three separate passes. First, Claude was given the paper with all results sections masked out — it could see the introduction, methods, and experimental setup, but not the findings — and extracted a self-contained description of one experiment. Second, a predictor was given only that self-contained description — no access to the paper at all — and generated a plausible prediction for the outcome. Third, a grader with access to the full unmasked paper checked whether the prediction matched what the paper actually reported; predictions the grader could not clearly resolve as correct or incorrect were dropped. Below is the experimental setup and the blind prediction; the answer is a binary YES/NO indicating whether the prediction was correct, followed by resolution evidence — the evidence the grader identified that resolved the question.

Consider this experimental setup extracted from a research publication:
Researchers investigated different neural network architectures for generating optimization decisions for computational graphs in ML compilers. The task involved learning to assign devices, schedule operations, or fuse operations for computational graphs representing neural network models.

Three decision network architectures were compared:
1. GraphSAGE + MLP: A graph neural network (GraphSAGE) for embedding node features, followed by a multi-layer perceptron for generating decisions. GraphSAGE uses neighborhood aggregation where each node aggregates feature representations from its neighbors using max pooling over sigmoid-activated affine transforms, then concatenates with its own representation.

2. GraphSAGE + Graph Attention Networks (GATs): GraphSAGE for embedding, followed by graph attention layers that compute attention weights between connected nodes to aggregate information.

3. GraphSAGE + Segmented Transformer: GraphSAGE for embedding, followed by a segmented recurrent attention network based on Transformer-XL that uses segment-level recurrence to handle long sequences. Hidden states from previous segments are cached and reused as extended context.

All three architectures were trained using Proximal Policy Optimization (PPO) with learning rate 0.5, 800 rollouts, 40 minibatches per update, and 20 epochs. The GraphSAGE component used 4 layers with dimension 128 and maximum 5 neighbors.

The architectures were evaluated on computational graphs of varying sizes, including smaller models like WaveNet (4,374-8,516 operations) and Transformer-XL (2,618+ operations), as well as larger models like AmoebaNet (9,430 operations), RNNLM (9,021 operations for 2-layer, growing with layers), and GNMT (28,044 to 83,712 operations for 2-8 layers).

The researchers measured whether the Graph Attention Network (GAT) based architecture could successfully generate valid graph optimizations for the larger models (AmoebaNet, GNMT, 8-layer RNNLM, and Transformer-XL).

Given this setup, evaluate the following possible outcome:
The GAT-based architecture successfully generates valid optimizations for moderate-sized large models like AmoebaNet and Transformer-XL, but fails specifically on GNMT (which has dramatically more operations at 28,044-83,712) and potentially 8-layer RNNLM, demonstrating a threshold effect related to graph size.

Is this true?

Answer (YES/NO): NO